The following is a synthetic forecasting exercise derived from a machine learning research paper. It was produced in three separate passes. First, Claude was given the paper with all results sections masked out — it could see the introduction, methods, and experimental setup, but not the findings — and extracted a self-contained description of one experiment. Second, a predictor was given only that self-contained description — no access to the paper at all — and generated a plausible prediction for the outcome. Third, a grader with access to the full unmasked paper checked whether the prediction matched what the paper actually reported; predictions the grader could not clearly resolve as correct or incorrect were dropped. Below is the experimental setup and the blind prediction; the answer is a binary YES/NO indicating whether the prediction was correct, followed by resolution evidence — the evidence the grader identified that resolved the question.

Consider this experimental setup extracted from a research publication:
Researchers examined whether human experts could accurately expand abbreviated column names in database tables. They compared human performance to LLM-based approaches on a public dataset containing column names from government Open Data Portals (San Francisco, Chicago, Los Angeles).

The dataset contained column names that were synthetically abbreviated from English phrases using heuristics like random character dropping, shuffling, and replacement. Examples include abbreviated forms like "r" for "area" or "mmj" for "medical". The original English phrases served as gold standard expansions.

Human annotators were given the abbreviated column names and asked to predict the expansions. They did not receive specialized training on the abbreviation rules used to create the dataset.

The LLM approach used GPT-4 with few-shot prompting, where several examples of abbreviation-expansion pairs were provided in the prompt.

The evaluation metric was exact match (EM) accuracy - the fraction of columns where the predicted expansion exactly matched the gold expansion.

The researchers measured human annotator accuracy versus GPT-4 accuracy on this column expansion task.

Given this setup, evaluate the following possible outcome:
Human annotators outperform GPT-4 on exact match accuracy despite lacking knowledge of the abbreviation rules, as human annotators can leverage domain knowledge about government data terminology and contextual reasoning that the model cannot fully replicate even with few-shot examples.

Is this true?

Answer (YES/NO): NO